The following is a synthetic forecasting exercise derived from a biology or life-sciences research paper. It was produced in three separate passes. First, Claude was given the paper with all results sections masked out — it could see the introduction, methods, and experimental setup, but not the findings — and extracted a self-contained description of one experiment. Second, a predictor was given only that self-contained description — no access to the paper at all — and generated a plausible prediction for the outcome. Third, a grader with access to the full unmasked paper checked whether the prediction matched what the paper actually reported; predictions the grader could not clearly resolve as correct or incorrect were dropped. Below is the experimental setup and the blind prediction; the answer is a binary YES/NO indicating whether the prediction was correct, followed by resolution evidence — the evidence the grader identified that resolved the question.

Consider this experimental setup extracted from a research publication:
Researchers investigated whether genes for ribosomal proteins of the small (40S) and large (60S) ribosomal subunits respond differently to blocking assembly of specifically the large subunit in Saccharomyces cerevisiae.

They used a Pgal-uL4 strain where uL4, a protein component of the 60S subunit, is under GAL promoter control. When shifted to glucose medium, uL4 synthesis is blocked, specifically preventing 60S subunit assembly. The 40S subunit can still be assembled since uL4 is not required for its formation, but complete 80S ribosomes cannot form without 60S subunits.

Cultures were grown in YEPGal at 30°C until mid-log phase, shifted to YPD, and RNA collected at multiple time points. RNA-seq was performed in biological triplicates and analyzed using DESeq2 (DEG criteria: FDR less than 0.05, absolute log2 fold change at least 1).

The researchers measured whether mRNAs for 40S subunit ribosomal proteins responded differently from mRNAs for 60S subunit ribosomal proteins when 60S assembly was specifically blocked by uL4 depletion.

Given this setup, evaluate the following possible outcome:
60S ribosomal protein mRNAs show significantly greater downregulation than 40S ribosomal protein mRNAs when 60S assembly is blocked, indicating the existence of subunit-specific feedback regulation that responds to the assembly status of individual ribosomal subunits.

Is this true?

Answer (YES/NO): NO